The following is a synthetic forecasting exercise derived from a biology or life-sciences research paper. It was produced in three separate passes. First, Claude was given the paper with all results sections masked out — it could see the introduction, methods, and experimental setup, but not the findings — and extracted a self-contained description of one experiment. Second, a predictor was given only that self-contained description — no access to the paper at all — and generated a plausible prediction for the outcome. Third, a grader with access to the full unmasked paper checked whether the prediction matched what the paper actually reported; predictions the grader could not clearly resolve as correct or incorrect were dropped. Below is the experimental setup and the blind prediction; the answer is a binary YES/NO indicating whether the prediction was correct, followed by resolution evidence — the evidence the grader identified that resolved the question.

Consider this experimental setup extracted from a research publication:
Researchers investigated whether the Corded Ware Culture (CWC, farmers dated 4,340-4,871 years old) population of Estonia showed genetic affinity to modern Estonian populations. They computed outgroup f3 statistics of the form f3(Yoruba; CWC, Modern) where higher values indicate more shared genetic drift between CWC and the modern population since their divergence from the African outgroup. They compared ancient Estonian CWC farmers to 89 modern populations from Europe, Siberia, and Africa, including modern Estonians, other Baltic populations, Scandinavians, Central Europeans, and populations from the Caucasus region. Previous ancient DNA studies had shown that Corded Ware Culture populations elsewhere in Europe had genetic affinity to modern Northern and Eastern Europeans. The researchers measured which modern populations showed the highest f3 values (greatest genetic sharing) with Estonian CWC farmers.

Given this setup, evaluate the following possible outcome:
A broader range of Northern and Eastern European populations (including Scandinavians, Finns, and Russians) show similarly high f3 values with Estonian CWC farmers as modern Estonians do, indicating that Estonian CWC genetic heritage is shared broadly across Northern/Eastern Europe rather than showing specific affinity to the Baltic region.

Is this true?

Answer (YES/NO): NO